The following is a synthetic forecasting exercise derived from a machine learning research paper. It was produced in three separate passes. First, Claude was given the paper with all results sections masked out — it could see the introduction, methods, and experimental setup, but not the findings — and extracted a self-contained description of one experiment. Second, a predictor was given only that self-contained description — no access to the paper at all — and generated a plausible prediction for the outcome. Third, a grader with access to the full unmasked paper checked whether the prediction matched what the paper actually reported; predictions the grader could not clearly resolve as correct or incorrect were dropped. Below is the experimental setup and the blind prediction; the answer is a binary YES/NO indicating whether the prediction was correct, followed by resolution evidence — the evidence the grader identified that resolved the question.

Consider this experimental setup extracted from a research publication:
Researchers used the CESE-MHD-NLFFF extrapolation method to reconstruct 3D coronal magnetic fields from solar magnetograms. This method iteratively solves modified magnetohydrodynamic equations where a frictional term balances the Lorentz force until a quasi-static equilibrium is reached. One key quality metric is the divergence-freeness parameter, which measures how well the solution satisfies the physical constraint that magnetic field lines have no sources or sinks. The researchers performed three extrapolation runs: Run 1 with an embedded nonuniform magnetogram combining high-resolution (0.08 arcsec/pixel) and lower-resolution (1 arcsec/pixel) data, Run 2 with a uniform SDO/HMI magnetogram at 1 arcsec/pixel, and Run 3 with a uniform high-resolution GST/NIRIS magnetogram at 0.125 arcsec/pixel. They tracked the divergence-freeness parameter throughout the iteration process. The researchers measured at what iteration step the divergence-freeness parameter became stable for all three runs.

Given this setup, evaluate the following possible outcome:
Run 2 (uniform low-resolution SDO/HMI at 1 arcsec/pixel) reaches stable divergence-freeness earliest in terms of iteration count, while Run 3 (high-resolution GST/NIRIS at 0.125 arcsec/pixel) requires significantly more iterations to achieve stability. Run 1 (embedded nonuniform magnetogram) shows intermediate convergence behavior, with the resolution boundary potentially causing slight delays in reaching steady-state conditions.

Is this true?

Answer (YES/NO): NO